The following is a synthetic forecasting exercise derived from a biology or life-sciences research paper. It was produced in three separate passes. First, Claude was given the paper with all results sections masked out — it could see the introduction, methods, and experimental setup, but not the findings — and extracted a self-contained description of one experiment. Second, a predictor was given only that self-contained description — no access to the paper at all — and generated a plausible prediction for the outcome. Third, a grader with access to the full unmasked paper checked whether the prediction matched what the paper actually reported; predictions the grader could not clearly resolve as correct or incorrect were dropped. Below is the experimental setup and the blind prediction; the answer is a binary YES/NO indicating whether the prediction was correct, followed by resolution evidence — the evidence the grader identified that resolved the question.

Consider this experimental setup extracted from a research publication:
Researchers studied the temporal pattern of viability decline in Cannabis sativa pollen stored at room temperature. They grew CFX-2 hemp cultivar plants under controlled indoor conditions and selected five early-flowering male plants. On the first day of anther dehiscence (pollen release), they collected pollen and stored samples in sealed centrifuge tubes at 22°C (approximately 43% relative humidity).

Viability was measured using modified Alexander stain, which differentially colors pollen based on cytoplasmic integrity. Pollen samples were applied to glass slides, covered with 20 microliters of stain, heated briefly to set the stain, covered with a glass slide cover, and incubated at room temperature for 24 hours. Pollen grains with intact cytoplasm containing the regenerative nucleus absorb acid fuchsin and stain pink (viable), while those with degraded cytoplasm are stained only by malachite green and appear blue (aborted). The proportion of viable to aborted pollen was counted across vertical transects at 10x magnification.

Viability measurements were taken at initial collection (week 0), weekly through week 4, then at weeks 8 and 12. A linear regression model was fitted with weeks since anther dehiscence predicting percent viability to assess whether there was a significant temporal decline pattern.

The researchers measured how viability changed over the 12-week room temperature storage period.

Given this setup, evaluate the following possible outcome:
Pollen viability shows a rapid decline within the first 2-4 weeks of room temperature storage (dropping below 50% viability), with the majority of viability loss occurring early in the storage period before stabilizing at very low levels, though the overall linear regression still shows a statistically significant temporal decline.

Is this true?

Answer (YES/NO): NO